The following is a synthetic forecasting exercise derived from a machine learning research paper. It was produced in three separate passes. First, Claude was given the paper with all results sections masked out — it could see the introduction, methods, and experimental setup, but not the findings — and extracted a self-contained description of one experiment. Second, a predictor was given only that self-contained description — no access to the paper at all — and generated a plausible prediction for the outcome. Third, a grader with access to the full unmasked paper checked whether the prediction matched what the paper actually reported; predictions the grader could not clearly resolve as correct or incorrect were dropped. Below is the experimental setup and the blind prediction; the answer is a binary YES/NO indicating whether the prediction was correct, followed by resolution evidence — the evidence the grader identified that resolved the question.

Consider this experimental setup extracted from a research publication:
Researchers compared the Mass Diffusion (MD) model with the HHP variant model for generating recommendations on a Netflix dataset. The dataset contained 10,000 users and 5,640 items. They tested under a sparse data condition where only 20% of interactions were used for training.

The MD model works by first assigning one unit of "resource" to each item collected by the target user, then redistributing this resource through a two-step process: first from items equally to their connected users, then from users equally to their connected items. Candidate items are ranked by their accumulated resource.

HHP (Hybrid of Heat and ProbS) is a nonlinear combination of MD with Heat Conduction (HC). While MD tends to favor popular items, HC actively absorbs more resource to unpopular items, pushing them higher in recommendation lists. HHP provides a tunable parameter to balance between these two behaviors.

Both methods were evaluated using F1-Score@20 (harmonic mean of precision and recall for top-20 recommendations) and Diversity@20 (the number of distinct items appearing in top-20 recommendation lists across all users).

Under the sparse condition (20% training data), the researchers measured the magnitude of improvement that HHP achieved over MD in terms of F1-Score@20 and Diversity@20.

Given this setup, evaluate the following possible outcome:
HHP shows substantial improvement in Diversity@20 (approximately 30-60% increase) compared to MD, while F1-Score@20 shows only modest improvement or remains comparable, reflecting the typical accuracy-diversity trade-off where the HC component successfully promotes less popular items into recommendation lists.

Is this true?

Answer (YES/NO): NO